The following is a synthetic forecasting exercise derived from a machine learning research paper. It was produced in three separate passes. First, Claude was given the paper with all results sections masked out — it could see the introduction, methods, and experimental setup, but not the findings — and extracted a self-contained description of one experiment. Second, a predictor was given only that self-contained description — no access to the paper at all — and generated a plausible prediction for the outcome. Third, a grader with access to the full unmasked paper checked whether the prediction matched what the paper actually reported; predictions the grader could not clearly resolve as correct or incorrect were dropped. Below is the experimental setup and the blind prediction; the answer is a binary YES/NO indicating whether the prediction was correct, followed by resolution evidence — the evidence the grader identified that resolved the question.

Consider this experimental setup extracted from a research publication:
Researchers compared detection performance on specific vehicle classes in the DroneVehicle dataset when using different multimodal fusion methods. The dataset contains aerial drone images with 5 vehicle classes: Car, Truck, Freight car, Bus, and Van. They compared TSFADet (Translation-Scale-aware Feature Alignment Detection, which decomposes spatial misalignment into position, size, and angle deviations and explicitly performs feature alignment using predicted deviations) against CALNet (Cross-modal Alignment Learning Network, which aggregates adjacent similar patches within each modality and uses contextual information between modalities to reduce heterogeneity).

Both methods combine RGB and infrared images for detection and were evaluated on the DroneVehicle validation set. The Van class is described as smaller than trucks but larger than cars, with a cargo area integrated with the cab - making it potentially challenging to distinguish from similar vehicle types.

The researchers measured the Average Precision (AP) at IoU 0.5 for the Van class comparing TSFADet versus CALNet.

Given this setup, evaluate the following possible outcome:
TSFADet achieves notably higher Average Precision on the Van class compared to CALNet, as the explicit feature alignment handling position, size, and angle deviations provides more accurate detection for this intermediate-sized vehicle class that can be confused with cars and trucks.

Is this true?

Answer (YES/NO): NO